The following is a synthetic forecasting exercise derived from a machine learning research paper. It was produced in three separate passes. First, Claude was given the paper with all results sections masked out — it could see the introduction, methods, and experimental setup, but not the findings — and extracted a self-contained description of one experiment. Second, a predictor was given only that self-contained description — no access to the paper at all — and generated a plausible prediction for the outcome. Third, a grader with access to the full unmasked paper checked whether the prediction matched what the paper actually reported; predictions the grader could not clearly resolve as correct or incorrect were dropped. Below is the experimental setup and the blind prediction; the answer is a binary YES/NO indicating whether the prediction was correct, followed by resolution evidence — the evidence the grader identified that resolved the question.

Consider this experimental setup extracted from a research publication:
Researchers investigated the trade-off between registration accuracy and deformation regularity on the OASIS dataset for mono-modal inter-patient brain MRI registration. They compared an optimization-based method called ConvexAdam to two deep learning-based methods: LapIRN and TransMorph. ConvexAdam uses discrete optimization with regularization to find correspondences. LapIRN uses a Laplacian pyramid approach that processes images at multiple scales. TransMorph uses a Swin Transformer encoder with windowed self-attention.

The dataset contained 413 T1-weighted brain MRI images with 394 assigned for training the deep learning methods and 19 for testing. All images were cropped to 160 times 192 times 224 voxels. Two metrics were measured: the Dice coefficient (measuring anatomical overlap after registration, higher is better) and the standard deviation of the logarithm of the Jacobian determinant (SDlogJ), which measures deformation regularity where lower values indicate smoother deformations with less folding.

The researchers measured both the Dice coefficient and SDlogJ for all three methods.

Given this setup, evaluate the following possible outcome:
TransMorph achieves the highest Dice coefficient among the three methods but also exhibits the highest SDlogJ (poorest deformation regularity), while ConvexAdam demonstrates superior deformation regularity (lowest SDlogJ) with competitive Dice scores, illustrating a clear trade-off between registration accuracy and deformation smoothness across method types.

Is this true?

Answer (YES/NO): YES